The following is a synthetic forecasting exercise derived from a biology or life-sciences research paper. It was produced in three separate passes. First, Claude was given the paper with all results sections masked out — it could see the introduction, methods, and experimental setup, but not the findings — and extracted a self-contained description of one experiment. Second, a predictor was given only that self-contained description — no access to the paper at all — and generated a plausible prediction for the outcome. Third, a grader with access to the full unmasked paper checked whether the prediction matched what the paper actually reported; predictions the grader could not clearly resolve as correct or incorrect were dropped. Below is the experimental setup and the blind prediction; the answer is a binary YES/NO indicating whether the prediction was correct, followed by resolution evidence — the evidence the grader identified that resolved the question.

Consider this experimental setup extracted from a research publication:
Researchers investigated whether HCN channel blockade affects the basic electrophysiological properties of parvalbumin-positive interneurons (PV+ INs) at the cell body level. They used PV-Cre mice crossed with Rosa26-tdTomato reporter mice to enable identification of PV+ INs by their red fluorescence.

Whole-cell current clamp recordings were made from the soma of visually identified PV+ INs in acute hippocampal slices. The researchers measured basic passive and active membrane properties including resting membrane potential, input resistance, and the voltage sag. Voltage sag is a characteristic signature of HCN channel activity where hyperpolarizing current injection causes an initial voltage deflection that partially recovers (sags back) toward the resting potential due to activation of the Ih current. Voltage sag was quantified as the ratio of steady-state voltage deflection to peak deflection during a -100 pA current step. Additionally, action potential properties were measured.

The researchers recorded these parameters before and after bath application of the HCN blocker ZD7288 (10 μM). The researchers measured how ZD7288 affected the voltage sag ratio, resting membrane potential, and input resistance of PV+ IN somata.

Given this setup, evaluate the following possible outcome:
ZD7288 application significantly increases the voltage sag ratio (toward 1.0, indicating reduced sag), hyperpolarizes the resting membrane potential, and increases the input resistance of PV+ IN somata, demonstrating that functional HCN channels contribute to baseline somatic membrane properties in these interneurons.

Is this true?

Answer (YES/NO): NO